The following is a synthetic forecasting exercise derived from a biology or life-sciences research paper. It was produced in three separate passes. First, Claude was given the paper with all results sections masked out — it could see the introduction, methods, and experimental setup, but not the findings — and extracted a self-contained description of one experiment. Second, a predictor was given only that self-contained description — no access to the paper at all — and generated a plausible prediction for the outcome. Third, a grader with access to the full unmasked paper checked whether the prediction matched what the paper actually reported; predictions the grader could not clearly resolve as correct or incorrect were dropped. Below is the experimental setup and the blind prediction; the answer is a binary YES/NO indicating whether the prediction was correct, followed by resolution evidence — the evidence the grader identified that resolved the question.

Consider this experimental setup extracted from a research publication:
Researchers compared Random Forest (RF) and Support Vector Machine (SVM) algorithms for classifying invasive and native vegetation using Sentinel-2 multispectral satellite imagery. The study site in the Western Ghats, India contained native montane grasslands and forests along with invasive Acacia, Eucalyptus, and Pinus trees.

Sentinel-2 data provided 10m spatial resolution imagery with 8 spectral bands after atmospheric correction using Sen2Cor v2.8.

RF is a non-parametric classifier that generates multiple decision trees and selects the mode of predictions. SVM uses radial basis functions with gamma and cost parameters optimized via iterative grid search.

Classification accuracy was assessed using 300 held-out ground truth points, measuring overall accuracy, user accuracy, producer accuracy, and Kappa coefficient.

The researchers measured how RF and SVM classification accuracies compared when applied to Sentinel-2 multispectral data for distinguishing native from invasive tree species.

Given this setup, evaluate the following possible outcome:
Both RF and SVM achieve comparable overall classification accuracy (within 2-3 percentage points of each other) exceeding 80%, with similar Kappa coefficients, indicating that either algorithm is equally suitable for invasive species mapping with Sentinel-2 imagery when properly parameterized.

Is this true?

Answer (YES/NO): YES